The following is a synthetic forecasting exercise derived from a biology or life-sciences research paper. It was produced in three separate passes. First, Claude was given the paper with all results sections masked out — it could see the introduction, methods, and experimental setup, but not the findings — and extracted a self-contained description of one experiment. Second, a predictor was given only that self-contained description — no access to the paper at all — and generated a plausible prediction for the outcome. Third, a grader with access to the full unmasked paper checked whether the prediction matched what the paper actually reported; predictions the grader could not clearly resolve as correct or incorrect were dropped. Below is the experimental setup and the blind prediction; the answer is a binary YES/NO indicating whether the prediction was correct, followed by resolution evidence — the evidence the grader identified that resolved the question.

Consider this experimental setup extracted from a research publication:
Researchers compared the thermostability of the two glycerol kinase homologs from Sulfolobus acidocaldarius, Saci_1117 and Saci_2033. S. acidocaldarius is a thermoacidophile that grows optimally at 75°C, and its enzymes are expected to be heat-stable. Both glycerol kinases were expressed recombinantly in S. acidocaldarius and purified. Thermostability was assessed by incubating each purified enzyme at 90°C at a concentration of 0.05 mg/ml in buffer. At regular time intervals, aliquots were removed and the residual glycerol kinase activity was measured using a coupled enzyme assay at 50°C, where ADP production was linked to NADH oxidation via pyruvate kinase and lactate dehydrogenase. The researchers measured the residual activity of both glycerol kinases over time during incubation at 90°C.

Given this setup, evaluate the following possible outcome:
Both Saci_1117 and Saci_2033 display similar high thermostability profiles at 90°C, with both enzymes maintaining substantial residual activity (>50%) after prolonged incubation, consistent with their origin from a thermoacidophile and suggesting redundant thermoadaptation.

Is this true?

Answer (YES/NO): NO